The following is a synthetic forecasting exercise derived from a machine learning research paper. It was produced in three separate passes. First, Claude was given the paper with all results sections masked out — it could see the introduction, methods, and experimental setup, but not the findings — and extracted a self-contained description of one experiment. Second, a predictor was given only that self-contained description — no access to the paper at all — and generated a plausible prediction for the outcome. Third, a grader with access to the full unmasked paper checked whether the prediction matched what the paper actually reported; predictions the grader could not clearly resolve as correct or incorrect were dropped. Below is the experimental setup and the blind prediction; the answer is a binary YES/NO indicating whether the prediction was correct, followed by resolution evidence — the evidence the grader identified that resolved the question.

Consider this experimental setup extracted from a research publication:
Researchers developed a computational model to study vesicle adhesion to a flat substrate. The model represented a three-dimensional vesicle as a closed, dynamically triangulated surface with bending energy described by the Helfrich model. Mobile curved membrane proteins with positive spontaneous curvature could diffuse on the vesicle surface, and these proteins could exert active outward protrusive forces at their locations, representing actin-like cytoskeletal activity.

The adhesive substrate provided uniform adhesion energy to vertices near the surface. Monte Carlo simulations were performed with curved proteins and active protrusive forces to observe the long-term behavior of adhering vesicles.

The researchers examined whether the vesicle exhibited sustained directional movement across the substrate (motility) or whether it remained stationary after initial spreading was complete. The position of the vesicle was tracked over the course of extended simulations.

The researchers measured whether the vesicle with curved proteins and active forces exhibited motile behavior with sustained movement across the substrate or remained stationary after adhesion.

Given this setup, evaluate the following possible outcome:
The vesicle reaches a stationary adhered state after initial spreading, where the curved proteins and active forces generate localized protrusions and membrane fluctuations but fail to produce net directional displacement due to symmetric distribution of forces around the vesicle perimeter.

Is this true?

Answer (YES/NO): NO